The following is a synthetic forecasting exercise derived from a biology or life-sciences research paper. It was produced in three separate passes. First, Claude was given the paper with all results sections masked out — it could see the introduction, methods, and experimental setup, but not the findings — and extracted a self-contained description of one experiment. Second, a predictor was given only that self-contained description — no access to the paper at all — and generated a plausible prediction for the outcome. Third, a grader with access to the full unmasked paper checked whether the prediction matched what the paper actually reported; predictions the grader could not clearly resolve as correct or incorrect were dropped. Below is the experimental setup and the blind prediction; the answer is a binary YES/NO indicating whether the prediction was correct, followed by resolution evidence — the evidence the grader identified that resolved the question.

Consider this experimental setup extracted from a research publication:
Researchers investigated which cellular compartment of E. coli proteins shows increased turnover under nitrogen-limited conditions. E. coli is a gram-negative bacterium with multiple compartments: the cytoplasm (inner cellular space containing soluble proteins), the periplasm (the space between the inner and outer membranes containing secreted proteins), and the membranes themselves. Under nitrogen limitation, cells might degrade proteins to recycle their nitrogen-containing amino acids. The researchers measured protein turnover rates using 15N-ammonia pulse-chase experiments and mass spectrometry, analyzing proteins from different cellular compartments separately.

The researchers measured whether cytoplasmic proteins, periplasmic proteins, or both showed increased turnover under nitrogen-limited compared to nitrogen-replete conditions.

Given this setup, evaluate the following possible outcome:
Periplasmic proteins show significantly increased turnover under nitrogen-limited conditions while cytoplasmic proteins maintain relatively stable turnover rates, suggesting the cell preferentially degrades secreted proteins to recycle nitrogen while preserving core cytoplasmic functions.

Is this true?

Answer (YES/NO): NO